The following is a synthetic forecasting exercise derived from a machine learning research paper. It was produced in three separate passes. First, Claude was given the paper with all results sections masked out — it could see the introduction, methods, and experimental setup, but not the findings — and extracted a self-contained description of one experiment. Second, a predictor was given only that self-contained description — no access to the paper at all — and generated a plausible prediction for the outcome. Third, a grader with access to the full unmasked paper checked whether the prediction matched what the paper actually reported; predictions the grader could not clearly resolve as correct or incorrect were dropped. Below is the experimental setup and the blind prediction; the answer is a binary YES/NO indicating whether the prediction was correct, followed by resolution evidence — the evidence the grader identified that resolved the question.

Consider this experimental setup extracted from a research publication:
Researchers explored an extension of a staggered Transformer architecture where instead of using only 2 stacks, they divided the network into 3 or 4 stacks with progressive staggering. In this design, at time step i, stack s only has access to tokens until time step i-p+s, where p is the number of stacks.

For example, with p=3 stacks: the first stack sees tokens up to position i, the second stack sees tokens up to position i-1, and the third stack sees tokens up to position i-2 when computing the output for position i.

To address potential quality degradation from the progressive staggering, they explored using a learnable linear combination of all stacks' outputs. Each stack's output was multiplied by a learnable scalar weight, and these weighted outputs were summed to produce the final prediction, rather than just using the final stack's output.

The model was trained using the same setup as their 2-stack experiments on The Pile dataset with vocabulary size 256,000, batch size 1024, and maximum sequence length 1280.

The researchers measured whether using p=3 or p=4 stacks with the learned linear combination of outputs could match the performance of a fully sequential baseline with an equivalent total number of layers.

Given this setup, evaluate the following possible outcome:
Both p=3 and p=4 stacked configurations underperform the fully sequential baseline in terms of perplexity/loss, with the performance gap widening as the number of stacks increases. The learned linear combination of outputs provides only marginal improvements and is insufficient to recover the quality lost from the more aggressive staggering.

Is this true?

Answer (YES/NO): NO